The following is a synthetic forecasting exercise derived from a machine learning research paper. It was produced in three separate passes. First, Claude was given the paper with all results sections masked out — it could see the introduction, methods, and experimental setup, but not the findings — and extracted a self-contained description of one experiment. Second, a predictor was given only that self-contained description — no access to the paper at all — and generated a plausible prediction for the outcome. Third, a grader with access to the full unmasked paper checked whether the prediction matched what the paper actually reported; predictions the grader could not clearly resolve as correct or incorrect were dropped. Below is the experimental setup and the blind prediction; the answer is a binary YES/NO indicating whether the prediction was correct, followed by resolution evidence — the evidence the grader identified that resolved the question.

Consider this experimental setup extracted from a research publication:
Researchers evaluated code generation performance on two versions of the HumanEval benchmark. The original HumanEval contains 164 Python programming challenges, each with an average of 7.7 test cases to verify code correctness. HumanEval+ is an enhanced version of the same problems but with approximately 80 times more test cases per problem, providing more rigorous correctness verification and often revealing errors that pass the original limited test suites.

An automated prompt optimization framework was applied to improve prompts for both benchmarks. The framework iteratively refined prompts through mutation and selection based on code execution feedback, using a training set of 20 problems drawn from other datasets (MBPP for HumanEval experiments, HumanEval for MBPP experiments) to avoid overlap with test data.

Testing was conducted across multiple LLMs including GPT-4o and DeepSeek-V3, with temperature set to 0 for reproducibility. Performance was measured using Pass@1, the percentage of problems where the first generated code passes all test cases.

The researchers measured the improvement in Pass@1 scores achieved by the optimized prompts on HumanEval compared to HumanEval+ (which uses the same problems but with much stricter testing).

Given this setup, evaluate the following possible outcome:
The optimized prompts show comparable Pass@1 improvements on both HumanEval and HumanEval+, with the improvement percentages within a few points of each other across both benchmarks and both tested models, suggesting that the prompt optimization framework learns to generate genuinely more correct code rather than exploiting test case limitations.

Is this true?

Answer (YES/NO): NO